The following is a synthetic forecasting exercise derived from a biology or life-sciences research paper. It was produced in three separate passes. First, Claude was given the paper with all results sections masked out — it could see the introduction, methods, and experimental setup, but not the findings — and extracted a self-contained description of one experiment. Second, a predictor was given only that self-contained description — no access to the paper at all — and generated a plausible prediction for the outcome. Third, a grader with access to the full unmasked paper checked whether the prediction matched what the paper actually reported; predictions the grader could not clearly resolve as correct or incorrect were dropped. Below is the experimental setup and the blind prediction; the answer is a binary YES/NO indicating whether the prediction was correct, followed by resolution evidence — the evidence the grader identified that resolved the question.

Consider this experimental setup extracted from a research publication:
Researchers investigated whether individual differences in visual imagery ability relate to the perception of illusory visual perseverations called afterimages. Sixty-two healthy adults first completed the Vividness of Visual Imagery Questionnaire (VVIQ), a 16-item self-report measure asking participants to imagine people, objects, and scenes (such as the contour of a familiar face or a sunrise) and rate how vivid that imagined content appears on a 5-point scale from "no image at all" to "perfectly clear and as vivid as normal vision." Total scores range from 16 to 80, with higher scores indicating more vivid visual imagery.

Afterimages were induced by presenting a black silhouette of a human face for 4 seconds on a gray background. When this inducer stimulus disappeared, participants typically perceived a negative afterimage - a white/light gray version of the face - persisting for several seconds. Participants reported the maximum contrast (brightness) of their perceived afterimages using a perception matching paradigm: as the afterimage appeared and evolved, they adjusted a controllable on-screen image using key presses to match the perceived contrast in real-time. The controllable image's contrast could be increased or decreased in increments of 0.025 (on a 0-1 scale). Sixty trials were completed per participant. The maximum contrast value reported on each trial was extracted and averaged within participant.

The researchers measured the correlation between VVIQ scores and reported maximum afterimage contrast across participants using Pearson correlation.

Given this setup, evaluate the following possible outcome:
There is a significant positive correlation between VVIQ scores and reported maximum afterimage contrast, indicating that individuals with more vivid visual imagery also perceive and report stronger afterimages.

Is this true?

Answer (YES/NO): YES